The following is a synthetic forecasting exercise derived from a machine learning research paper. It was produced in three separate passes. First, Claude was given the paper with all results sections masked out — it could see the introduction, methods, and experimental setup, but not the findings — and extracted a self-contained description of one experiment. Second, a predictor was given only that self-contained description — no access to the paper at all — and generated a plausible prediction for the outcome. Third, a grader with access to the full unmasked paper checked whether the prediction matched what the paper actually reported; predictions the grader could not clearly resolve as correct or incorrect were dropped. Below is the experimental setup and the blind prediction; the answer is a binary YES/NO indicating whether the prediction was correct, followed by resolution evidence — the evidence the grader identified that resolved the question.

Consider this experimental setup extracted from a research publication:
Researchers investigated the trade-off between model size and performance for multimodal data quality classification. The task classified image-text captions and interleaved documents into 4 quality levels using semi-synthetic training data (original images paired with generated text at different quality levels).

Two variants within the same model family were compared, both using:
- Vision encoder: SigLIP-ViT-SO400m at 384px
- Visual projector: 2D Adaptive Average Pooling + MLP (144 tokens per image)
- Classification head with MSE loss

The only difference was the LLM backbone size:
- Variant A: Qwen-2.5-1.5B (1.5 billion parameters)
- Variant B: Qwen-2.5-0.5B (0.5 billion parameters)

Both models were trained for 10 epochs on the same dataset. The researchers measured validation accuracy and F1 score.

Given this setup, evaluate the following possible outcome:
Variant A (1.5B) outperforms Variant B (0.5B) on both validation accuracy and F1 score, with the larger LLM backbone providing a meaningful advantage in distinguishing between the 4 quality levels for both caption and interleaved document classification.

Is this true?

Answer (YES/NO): NO